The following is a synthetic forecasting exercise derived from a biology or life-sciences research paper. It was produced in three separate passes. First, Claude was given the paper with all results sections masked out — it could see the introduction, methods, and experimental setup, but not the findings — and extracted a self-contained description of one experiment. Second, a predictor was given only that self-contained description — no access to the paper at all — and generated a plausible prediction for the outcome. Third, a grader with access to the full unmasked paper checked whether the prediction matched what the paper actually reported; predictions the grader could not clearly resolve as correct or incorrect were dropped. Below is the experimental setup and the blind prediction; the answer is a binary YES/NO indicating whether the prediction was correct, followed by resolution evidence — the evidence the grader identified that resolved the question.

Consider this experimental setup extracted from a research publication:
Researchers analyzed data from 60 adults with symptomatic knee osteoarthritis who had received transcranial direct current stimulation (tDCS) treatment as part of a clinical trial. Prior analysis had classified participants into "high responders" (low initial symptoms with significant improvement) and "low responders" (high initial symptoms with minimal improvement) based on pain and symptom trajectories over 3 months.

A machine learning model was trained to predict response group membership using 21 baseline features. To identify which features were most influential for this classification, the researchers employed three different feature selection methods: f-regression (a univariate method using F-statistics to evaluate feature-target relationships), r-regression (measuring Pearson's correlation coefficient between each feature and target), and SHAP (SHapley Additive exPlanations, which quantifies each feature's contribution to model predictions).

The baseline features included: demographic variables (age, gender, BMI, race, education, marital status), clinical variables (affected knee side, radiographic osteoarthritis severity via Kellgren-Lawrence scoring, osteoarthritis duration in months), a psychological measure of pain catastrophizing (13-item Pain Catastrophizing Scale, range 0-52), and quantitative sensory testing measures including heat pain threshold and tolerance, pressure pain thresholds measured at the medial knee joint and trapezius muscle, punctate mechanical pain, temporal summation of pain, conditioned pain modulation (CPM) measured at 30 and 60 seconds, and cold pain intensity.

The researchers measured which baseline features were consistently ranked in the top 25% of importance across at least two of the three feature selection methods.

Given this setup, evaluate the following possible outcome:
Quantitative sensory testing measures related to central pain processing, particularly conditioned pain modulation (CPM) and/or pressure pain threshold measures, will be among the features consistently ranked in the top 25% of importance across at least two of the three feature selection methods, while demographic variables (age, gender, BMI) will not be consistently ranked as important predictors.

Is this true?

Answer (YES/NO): YES